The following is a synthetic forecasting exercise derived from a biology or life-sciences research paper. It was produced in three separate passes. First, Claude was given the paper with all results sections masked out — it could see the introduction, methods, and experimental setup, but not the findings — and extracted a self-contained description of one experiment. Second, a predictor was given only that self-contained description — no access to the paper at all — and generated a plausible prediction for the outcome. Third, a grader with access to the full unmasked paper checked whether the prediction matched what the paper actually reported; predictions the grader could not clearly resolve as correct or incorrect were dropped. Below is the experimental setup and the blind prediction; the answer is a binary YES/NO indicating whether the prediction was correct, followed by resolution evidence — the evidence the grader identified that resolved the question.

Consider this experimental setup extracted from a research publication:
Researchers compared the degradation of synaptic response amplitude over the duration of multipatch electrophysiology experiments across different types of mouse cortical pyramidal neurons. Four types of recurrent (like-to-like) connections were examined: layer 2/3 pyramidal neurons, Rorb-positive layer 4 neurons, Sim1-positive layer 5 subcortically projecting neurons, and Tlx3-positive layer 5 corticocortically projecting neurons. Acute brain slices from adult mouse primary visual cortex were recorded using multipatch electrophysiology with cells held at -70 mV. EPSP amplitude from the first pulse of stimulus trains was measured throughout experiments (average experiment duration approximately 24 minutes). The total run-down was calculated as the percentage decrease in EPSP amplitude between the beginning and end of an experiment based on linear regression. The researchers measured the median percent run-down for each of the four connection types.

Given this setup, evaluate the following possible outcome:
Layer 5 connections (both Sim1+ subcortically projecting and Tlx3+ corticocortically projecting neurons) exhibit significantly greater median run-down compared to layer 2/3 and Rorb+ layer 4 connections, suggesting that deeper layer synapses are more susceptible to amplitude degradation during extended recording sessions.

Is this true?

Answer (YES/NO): NO